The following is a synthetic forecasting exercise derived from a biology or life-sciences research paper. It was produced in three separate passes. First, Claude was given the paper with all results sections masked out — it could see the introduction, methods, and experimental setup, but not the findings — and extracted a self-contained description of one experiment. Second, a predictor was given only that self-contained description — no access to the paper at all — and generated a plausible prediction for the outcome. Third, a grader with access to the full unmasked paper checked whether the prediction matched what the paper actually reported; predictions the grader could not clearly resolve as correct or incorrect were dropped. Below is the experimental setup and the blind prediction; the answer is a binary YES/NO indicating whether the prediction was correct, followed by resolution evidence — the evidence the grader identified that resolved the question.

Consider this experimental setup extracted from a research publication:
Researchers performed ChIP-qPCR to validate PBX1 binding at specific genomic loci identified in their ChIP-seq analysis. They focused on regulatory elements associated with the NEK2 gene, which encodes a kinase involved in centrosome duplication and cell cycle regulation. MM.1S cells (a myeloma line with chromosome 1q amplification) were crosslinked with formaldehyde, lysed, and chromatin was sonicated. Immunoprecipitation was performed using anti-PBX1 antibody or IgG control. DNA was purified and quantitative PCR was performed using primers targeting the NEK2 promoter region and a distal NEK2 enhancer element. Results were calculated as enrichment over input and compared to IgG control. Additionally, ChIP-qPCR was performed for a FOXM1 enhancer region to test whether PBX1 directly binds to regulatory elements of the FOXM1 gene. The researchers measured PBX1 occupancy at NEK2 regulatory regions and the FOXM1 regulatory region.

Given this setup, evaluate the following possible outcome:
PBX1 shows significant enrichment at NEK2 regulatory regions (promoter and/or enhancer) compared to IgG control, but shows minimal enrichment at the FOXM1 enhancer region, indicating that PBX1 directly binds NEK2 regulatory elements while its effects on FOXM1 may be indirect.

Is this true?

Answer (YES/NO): NO